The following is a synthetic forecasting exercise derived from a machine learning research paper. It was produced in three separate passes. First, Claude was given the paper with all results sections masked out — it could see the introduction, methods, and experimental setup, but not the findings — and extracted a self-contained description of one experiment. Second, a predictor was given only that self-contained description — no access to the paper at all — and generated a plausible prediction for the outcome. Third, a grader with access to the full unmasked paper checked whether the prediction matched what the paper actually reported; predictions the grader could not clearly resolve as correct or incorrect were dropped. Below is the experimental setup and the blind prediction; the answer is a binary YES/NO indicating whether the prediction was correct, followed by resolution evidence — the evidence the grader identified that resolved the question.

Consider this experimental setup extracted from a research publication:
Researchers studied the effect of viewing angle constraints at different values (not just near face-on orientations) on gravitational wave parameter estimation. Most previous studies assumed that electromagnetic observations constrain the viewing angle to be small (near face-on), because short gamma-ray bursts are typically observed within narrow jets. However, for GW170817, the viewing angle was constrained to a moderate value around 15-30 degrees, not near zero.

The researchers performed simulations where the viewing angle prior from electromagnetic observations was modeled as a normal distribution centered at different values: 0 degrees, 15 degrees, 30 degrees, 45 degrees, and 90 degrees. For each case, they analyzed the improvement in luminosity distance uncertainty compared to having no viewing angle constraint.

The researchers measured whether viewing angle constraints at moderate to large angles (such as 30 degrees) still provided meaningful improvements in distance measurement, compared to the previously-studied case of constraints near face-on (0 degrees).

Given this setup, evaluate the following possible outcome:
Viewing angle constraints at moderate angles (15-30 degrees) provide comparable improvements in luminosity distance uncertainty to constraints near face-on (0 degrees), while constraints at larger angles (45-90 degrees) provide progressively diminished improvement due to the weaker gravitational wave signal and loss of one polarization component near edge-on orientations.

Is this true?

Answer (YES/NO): NO